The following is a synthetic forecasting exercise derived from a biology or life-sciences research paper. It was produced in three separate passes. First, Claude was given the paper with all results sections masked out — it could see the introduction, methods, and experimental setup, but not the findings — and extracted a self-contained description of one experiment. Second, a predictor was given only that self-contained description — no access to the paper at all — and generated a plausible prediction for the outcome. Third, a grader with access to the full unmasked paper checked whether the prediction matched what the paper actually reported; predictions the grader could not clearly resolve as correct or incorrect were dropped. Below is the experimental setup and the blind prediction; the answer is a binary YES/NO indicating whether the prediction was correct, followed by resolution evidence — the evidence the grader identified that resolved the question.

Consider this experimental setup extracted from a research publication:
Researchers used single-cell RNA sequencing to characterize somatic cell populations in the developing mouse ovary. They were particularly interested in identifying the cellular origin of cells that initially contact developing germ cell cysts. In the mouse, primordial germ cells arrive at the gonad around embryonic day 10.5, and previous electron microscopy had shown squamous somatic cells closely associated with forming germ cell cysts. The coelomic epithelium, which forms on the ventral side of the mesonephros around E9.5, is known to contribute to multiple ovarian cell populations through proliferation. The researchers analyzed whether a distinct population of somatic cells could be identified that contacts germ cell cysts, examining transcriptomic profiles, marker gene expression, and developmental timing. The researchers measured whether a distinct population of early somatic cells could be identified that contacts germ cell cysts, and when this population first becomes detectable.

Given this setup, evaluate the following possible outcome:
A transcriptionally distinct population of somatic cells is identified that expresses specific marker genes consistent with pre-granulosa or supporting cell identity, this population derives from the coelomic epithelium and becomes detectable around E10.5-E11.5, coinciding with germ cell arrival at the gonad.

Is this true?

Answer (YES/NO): NO